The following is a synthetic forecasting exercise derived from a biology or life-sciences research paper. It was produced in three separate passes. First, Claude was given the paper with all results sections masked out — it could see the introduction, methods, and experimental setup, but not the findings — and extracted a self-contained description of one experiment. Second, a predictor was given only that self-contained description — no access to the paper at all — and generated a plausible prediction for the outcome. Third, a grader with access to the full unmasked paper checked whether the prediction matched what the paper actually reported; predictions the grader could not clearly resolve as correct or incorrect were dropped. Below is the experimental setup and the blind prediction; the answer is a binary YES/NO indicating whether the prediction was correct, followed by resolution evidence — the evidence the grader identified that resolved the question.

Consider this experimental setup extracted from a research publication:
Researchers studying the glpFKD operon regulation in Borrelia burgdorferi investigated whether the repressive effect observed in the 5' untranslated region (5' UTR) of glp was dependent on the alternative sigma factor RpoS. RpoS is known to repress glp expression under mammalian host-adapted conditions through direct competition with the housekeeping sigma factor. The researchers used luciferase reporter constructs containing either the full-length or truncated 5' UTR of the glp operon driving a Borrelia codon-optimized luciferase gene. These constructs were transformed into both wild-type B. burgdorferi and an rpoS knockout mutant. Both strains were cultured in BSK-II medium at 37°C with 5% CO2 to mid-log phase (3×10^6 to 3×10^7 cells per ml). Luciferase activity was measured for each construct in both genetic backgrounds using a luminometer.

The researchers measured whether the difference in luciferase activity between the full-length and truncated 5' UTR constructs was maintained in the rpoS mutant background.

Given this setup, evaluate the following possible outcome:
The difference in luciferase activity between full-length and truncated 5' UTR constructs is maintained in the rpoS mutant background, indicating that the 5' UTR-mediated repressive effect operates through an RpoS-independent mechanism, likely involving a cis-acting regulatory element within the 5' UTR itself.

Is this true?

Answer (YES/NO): YES